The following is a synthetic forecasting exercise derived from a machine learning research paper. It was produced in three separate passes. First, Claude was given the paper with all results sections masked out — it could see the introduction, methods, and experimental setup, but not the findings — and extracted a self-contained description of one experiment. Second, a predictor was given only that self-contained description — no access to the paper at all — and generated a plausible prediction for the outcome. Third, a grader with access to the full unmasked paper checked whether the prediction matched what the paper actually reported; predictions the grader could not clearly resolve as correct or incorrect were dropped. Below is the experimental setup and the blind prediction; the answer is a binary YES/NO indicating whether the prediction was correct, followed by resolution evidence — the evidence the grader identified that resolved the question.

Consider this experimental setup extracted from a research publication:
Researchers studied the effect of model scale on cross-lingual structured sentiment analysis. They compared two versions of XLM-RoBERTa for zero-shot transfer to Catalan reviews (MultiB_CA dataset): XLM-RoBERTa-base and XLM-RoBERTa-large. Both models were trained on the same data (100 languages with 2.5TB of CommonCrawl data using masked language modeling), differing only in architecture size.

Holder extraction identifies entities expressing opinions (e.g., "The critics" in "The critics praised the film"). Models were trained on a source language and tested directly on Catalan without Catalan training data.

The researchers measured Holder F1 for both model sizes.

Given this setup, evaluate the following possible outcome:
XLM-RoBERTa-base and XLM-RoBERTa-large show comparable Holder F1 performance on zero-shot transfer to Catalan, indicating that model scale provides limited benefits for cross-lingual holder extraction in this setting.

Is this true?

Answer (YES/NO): NO